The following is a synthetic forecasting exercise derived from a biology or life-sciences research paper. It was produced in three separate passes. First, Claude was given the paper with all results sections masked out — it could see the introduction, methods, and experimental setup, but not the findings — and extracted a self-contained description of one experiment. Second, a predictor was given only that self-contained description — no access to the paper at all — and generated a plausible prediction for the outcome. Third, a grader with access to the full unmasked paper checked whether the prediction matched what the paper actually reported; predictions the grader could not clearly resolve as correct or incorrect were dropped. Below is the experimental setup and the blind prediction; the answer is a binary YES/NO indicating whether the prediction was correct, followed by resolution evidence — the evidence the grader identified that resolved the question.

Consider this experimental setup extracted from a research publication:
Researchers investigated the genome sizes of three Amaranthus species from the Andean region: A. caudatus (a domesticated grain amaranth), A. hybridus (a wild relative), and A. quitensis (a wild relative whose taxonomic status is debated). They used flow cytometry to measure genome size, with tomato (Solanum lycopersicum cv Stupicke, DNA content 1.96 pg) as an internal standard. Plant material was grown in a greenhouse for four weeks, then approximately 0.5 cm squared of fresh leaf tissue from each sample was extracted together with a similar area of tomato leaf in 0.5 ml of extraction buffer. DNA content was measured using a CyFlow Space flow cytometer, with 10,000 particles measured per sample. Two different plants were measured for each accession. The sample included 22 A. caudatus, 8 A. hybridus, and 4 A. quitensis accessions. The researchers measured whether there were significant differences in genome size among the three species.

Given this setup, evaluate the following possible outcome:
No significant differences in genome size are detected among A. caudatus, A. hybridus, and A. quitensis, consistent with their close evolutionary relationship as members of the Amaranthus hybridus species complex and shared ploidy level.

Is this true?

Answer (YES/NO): YES